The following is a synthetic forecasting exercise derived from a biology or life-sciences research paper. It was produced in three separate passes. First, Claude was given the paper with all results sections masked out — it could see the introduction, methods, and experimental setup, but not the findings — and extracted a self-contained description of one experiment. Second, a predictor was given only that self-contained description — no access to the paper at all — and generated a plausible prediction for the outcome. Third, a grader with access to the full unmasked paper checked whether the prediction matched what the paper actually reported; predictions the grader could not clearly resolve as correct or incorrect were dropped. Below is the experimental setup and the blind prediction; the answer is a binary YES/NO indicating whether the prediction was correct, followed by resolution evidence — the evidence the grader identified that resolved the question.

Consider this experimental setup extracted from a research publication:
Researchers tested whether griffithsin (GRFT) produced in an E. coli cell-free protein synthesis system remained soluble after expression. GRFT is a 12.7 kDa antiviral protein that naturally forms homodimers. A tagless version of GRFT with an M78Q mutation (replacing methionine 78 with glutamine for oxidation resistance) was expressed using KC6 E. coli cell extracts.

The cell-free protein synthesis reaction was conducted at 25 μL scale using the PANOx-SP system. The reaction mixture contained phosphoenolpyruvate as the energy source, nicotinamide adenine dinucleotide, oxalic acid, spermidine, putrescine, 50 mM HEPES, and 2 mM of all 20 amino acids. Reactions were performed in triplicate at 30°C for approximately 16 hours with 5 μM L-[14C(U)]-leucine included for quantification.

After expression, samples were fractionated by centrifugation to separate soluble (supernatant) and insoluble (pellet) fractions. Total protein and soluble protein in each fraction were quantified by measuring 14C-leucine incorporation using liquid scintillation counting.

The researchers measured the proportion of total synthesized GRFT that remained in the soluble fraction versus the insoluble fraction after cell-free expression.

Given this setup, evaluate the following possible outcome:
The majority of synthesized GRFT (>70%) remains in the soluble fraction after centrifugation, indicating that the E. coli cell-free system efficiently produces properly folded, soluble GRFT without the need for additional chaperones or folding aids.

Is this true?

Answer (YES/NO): YES